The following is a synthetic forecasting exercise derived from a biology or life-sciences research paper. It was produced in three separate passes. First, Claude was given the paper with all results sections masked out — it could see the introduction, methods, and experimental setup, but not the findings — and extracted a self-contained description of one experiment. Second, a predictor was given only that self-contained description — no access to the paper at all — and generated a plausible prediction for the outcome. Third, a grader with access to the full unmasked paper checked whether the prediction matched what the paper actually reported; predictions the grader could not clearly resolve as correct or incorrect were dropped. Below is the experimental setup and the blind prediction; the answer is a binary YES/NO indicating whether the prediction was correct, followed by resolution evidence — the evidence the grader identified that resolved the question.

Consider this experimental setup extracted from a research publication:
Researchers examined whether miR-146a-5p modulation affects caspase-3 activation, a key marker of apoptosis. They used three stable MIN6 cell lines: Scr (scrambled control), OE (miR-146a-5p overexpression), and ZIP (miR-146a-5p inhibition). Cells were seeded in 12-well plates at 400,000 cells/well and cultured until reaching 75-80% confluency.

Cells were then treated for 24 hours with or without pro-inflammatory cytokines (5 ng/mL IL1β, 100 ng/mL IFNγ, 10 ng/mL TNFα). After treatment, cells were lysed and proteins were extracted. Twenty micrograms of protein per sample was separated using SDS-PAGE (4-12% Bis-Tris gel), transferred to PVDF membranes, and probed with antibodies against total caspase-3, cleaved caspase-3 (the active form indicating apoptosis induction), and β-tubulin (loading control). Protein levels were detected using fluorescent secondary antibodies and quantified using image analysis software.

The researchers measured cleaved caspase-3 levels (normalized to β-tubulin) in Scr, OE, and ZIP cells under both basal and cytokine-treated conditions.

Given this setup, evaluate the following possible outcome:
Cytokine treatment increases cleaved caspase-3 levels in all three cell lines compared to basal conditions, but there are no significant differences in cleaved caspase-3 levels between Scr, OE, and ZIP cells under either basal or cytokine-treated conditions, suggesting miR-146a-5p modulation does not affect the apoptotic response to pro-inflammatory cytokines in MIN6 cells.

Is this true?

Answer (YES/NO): NO